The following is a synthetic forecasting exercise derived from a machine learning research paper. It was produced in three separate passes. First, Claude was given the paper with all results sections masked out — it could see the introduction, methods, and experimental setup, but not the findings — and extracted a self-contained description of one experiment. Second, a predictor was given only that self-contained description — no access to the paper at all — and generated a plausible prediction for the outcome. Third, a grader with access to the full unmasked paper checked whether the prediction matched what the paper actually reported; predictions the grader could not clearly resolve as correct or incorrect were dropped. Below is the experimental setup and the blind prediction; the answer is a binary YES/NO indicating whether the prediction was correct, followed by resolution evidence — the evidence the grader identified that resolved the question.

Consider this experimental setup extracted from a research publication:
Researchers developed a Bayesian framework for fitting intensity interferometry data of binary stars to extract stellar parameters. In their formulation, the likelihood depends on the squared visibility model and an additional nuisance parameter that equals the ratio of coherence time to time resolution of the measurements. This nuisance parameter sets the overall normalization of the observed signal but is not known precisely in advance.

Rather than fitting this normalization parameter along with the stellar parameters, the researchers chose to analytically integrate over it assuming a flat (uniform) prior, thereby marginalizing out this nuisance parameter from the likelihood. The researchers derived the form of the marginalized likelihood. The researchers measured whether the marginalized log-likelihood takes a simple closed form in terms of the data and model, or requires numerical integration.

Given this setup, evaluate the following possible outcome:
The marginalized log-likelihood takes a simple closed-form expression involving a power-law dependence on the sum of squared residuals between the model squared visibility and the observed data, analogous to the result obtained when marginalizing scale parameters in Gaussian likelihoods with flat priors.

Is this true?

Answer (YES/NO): NO